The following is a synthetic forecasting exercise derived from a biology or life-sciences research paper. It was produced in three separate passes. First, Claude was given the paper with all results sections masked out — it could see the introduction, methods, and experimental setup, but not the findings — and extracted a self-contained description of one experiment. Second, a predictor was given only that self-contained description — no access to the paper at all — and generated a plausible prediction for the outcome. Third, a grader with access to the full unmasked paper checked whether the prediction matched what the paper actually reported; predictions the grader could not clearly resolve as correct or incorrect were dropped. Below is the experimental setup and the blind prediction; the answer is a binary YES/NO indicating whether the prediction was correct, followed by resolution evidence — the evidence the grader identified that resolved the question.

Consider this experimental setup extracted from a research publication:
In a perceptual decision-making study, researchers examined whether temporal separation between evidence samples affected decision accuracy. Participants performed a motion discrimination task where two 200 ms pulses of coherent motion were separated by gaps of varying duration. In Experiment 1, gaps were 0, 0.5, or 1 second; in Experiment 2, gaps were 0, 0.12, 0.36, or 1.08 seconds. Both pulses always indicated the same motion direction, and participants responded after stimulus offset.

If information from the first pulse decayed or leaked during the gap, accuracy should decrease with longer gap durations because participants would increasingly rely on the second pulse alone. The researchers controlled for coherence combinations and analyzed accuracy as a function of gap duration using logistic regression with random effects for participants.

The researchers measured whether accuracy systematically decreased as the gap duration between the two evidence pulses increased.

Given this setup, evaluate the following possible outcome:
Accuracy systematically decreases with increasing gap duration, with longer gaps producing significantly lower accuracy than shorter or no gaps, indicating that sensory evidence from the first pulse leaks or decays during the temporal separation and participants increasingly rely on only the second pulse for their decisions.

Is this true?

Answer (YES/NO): NO